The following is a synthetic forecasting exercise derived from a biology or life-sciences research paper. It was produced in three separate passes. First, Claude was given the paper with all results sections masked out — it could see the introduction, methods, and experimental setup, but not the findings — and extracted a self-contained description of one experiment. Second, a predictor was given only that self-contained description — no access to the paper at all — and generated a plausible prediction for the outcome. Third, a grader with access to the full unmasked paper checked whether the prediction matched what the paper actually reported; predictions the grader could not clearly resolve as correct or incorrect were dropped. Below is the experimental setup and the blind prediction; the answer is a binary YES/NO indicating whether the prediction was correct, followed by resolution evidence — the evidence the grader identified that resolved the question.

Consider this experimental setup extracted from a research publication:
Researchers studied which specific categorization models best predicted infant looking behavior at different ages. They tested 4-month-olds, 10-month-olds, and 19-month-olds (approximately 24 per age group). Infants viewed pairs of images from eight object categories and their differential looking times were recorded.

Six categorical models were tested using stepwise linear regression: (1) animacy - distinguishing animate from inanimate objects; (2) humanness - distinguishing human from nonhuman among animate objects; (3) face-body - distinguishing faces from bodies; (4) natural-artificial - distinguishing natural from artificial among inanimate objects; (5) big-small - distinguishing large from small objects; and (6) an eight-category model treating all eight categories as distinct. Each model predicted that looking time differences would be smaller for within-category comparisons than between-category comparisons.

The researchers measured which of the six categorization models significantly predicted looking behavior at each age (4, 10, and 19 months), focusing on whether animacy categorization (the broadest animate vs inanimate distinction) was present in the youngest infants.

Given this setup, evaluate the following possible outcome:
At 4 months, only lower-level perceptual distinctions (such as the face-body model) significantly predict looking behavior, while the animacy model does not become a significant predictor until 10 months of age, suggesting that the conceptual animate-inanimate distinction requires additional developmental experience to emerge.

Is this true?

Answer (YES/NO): NO